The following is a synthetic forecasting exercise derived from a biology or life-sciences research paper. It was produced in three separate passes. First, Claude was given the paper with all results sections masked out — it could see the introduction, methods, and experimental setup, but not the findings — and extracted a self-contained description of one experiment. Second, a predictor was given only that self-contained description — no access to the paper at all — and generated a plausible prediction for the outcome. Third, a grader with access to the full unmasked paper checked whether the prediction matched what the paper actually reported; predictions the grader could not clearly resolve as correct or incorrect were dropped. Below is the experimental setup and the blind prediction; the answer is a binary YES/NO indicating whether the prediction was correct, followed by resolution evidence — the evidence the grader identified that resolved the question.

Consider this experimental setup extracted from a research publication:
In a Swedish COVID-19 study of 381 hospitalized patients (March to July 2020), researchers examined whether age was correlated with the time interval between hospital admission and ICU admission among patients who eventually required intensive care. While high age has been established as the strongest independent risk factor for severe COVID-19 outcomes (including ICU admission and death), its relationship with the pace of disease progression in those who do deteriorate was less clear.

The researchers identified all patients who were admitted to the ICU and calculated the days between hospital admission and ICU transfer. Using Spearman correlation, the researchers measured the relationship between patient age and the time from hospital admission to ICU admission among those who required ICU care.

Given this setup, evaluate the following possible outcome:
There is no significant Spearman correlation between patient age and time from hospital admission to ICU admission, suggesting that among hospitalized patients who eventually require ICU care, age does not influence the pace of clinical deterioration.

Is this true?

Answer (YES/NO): YES